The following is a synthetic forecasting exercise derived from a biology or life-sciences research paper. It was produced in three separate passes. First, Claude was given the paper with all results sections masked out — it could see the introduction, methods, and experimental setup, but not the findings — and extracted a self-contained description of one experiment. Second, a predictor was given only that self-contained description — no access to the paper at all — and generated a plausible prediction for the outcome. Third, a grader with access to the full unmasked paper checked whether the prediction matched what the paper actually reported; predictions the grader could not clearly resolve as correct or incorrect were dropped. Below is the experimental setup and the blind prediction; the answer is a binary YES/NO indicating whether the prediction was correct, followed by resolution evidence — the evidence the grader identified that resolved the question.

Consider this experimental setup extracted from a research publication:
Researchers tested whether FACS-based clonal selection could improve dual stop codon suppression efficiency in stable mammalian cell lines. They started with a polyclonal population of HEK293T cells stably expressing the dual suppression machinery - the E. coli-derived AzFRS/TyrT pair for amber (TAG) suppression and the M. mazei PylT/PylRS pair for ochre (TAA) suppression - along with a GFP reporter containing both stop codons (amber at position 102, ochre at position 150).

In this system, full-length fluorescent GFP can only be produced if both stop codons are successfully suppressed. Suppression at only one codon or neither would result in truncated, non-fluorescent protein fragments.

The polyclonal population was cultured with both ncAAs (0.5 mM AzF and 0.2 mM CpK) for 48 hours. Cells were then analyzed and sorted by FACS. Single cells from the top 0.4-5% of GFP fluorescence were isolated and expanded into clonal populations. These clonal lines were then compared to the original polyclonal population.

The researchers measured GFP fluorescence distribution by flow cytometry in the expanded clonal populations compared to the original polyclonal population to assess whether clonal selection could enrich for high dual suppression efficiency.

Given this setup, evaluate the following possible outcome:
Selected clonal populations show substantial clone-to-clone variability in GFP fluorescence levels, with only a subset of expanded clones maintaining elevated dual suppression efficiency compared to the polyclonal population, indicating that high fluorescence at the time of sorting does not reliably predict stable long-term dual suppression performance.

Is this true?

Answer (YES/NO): NO